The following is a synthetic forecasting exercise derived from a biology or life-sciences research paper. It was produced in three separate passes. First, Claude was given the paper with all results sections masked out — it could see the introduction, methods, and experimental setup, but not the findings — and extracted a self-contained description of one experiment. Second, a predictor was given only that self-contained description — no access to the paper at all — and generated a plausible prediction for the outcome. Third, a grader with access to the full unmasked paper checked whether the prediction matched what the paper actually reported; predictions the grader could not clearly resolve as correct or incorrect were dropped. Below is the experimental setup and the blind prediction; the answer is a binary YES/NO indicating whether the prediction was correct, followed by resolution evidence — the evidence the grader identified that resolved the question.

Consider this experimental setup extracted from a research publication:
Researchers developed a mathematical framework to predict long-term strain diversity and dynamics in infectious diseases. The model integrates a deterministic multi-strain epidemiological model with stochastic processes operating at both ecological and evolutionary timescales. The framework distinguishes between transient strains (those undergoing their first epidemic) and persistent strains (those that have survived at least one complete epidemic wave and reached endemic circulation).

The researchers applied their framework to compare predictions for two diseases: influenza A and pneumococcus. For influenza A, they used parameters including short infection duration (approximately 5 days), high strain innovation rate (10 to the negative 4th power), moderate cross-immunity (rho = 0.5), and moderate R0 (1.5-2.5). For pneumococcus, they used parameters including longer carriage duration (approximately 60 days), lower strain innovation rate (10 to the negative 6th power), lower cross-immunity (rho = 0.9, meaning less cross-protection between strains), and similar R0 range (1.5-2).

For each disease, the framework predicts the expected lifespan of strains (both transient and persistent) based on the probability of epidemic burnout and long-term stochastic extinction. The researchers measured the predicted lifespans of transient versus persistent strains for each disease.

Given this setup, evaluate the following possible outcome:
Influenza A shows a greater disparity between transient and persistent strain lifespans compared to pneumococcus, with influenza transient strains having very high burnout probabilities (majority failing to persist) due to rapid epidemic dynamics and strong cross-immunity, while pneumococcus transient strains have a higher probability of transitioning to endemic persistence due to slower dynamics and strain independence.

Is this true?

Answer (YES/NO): NO